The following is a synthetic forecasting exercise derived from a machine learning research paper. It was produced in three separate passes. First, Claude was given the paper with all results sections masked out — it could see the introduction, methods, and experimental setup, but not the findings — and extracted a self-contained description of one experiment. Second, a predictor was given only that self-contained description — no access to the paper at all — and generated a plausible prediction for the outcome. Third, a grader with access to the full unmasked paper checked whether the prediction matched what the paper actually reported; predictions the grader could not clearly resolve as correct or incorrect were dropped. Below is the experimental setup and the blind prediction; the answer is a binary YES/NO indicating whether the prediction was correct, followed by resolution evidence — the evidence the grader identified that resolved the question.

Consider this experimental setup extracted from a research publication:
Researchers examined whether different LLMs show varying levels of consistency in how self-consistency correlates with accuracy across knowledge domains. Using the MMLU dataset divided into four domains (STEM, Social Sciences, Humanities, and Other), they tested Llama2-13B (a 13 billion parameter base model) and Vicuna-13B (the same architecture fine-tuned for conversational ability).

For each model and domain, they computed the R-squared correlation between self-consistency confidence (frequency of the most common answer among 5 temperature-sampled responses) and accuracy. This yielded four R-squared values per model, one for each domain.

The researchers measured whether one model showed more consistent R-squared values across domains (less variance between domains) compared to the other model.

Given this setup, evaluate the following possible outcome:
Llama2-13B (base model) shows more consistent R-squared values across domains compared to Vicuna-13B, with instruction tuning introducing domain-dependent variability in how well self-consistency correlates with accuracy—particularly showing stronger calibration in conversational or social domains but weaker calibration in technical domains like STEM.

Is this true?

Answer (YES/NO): NO